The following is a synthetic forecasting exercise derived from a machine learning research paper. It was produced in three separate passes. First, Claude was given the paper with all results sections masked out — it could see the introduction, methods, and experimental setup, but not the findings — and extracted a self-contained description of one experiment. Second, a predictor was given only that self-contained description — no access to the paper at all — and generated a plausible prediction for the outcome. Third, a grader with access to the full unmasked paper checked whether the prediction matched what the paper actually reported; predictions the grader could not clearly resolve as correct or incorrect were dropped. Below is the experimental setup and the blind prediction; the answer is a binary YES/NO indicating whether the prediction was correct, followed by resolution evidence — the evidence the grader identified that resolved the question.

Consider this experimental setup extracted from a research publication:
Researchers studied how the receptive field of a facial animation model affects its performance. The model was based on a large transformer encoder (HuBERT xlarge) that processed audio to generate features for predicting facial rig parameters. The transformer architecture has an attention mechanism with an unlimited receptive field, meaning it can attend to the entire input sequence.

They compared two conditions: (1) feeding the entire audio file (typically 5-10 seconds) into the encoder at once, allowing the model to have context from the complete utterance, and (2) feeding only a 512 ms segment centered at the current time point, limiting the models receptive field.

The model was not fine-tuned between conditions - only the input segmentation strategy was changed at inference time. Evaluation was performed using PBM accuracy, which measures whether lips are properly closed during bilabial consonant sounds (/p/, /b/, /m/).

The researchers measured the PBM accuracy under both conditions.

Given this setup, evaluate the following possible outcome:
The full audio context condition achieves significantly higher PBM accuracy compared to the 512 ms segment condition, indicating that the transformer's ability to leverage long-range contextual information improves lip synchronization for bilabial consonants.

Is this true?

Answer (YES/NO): NO